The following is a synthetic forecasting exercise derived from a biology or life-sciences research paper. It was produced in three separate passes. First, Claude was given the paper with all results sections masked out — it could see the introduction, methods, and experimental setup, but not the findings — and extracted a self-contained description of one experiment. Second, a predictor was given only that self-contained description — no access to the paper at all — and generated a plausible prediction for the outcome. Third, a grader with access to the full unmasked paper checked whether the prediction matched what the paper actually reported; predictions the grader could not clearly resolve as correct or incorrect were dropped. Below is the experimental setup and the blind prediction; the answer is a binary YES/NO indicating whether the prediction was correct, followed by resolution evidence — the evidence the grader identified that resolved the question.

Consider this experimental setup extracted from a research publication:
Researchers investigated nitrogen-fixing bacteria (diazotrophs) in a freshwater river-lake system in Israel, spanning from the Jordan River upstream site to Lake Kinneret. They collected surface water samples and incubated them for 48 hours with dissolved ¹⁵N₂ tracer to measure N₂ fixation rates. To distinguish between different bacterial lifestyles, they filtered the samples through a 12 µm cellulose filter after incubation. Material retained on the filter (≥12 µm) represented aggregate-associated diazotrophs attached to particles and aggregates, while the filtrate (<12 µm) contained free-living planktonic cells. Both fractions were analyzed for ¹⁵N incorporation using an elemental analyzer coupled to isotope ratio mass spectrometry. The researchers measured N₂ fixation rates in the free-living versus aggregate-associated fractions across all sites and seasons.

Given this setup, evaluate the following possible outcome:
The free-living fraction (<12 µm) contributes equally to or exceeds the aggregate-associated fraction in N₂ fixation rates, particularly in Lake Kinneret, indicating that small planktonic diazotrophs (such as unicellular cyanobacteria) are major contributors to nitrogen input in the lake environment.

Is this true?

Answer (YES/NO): NO